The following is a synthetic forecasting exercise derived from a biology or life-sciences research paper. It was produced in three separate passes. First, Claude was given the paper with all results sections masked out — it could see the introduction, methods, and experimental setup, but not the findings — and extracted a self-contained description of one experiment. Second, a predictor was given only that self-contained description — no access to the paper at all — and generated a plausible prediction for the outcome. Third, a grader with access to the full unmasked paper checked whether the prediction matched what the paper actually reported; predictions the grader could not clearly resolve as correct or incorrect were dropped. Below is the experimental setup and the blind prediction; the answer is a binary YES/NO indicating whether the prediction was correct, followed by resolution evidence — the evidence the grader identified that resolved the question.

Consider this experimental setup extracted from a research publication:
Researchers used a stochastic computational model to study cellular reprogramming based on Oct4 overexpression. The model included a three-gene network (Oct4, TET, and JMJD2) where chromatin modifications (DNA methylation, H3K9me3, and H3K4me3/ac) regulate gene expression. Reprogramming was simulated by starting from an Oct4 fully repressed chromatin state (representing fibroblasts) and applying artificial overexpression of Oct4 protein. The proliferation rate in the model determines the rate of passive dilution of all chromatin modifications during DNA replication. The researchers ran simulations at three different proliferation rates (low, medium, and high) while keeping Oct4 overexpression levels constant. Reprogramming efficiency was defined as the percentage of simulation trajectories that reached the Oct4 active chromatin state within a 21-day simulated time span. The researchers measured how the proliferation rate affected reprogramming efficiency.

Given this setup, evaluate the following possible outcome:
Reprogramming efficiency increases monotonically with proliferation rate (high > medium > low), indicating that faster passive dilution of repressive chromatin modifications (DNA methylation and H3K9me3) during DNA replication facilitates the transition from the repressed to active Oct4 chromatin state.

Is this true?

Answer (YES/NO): YES